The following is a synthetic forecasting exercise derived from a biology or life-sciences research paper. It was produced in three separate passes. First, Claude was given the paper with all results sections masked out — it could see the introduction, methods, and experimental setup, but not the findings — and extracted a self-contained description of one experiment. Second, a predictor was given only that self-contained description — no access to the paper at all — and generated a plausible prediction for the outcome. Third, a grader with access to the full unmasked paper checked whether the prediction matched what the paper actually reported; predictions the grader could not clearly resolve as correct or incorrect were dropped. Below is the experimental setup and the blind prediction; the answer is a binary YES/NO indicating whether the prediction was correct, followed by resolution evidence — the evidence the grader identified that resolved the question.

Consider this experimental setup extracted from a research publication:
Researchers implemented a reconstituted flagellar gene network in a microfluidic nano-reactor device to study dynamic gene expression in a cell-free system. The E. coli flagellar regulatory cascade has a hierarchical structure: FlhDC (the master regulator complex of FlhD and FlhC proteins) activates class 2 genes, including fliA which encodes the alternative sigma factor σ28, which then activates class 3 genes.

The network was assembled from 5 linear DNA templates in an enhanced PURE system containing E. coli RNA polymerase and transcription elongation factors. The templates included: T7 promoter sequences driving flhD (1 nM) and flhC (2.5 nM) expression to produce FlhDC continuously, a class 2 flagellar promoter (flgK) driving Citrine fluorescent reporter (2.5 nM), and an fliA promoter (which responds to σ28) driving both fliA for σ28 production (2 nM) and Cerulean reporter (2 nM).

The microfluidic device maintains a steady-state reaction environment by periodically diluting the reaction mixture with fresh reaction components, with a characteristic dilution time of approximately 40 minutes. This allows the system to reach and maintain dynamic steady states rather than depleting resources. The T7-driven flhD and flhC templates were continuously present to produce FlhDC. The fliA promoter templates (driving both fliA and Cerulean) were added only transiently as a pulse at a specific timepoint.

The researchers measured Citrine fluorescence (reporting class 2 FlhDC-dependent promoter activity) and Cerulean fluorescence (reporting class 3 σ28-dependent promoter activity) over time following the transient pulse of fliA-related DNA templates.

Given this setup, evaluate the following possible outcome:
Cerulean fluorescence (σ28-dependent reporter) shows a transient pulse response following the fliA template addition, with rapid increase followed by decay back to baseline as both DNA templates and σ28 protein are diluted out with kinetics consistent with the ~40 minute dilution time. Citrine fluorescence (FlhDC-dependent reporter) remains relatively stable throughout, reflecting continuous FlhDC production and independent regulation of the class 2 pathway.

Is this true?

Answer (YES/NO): NO